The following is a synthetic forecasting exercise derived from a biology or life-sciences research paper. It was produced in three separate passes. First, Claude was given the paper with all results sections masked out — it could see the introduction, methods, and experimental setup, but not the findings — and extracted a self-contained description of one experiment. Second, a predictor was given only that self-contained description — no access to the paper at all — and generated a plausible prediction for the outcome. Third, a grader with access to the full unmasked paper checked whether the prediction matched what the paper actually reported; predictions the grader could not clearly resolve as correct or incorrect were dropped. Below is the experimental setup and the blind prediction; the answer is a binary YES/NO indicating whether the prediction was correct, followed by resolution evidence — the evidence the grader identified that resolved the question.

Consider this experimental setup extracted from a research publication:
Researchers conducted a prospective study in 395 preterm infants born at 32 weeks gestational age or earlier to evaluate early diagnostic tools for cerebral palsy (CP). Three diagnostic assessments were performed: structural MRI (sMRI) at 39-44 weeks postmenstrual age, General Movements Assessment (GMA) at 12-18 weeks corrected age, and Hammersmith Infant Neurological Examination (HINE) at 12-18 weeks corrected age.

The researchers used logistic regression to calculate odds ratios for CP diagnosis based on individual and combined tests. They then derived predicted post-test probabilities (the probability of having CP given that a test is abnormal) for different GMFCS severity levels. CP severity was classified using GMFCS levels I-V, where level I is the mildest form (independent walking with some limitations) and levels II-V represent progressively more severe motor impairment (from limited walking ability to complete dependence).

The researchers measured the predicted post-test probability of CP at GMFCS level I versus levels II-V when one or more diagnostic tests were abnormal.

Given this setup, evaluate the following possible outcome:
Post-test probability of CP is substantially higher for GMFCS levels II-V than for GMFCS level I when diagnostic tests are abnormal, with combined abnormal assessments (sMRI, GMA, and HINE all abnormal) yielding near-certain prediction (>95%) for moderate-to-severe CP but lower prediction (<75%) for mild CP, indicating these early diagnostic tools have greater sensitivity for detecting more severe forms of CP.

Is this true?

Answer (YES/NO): NO